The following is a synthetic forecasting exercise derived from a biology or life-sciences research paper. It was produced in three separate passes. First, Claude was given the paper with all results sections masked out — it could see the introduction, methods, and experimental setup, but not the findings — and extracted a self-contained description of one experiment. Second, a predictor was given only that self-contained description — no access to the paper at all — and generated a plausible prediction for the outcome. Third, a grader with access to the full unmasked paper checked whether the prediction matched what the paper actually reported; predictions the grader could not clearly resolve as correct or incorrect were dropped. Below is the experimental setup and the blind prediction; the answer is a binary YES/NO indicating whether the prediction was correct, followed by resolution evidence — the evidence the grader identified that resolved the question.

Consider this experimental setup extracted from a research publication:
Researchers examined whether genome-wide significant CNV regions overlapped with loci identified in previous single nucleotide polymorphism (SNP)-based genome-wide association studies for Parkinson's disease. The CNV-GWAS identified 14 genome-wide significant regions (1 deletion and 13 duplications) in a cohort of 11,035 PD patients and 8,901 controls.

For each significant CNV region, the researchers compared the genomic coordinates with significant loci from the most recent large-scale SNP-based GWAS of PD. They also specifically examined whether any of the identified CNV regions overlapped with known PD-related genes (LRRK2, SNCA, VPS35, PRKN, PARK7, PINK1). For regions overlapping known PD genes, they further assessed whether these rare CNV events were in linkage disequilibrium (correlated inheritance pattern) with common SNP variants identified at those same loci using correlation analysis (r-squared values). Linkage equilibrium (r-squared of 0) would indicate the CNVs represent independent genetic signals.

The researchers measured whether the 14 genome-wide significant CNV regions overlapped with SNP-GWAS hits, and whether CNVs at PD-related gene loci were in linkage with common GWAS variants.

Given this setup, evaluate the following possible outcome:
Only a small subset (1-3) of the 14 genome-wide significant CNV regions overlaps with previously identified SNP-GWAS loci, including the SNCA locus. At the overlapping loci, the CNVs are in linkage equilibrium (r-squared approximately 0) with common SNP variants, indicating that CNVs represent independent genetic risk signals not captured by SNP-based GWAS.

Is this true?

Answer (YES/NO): NO